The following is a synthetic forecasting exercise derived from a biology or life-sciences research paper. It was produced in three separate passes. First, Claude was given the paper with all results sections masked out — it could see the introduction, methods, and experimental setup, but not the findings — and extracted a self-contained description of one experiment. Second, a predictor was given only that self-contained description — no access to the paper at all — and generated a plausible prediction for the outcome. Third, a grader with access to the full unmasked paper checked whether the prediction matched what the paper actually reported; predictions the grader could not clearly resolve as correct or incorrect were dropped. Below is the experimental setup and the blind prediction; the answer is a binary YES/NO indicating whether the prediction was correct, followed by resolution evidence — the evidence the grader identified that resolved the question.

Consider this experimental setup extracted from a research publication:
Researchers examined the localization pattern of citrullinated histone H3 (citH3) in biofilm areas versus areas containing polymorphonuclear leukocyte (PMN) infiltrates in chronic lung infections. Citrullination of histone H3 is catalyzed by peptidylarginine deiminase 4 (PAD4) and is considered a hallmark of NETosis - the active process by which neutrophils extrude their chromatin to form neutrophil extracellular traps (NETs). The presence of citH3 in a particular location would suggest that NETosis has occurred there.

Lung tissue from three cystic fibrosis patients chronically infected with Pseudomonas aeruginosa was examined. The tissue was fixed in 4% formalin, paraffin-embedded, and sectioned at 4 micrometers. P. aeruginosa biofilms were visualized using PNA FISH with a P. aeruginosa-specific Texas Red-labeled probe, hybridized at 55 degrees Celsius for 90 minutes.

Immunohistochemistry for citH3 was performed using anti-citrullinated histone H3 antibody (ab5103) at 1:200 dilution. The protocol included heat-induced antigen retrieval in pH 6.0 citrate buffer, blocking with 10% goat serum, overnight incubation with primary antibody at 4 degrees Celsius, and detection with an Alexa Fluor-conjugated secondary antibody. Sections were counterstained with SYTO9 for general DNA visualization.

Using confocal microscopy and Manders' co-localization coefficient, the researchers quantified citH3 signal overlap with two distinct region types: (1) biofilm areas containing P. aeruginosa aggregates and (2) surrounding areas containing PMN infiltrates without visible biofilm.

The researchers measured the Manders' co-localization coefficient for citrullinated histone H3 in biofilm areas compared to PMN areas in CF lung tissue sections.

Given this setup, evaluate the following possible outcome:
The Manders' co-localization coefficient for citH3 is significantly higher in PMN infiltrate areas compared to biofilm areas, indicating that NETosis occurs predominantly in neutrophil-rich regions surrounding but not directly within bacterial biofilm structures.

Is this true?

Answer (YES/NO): YES